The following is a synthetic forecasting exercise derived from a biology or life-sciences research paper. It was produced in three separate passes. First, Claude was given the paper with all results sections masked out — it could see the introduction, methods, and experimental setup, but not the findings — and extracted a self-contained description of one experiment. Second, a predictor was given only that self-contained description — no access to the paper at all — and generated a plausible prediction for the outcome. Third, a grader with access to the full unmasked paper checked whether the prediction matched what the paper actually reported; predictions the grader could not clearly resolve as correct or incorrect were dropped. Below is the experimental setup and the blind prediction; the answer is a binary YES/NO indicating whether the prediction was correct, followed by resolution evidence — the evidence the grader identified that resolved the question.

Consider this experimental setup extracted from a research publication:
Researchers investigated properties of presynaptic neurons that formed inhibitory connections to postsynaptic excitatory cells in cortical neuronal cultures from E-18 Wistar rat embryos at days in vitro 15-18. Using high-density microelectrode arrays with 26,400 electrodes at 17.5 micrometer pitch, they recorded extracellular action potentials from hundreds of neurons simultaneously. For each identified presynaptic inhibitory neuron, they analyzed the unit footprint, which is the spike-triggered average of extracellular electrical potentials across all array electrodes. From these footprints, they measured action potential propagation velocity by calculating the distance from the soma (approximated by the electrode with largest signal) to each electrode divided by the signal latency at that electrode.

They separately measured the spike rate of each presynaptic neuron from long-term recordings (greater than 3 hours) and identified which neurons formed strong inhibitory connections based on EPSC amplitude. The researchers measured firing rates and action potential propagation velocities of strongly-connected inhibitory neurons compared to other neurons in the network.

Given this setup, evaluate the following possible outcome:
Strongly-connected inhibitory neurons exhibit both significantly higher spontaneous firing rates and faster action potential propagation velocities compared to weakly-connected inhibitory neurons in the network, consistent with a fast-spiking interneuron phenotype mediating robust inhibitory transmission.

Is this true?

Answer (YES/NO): YES